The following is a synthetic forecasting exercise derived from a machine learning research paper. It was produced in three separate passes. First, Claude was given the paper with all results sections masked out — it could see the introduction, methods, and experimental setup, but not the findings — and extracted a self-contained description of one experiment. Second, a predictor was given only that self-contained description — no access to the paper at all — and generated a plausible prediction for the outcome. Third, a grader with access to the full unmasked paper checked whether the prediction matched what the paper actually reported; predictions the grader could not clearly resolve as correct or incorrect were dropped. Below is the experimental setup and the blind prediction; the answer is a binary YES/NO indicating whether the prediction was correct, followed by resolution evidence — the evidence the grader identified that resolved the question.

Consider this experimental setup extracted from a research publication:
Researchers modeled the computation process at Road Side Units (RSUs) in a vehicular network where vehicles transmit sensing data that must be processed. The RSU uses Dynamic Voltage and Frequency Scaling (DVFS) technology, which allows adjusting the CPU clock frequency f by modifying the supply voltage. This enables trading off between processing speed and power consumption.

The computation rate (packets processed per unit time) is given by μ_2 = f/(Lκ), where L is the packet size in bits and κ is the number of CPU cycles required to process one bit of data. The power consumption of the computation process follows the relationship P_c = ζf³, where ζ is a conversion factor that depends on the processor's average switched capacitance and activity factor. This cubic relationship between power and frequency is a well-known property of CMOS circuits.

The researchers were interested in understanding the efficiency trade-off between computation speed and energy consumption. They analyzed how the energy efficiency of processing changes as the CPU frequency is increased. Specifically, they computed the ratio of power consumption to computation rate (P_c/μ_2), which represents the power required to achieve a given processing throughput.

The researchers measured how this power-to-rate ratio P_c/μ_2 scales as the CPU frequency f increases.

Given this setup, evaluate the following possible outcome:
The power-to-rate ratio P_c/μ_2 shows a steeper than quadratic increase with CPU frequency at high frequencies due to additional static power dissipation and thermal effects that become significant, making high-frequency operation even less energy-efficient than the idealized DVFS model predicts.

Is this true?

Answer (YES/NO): NO